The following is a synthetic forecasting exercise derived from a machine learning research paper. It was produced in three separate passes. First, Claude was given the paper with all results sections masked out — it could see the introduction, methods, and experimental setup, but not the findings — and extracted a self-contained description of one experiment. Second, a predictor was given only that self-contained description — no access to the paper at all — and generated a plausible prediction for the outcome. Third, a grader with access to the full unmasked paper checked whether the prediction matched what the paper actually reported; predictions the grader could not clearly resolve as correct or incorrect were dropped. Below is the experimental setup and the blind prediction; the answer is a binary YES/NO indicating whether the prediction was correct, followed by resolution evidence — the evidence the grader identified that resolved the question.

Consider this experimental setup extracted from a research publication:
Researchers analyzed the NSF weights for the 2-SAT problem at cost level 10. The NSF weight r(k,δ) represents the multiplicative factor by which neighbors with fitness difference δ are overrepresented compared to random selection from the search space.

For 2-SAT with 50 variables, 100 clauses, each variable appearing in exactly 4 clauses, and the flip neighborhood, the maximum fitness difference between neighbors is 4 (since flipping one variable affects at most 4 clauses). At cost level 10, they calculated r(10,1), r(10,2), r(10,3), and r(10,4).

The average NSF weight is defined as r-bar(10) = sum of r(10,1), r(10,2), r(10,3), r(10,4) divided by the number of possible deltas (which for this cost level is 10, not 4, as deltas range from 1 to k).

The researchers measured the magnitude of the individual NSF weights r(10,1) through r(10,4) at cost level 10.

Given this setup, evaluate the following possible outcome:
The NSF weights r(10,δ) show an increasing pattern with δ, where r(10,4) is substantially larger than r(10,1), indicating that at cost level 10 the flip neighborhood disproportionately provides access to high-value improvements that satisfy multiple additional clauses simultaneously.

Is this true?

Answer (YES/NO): NO